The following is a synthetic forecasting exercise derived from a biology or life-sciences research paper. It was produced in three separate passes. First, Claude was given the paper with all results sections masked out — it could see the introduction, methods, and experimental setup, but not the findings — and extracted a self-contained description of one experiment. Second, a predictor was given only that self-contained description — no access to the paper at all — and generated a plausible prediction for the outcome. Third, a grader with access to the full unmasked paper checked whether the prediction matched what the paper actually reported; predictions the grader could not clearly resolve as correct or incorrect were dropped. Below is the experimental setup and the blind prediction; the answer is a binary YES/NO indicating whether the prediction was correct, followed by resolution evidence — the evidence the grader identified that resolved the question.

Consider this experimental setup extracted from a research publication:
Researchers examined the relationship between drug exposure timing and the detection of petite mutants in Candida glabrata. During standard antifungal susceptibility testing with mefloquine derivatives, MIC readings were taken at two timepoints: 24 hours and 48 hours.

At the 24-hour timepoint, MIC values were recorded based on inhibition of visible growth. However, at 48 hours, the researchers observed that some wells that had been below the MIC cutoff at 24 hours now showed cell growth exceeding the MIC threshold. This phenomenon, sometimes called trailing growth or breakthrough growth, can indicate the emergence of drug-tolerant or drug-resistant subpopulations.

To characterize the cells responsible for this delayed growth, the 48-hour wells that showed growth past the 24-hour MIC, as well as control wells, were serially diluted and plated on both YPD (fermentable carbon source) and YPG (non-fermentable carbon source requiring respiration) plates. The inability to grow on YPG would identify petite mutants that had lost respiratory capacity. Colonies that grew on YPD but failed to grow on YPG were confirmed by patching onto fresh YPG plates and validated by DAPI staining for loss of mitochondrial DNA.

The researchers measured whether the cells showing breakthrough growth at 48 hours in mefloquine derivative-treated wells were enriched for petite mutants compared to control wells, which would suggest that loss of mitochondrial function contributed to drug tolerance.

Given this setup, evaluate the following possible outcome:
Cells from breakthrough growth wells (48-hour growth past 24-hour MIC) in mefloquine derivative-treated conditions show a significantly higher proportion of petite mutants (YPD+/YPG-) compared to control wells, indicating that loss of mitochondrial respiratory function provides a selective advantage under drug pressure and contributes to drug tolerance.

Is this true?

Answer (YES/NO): YES